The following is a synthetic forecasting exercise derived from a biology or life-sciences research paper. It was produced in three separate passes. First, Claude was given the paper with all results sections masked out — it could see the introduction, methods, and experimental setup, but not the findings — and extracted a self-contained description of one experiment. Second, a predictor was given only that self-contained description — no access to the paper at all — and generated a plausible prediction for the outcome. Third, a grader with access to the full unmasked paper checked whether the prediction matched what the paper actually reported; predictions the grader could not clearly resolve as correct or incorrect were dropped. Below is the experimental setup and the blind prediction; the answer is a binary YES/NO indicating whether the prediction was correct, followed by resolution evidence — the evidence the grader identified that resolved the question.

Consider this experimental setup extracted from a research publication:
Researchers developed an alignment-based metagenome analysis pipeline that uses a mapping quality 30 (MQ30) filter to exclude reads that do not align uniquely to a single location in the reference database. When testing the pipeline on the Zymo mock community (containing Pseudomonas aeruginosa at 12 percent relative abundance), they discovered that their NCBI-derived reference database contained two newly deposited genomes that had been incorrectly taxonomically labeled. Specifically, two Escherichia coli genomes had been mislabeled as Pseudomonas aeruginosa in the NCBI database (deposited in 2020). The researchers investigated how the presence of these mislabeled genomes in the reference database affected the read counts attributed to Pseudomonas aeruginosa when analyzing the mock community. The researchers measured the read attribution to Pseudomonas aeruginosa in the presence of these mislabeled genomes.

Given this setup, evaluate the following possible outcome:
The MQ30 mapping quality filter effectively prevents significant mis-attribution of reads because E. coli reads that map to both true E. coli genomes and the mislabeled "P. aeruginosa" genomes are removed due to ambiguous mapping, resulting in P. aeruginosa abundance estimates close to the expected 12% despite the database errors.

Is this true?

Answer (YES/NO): NO